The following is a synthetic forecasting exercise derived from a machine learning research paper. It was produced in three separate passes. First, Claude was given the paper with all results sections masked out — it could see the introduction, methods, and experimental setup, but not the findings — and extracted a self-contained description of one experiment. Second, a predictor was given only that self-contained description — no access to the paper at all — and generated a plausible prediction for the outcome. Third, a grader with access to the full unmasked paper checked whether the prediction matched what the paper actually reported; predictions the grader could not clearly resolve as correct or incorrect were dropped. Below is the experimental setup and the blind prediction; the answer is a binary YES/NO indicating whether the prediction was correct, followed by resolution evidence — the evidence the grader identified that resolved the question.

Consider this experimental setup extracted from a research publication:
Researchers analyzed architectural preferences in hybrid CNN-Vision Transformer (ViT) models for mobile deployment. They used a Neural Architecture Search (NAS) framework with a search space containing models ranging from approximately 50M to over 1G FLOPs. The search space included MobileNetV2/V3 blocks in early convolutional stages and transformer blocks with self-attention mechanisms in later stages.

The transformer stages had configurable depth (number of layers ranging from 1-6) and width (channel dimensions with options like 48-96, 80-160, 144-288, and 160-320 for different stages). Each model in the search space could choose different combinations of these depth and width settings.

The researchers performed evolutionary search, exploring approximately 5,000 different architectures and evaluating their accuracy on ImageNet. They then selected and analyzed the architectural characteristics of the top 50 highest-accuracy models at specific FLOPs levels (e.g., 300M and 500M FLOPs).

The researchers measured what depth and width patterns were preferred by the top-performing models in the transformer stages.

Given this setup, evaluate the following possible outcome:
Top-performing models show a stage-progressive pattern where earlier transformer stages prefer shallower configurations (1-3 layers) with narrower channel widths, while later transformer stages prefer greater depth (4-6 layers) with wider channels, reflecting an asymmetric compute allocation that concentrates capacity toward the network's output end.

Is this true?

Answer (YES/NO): NO